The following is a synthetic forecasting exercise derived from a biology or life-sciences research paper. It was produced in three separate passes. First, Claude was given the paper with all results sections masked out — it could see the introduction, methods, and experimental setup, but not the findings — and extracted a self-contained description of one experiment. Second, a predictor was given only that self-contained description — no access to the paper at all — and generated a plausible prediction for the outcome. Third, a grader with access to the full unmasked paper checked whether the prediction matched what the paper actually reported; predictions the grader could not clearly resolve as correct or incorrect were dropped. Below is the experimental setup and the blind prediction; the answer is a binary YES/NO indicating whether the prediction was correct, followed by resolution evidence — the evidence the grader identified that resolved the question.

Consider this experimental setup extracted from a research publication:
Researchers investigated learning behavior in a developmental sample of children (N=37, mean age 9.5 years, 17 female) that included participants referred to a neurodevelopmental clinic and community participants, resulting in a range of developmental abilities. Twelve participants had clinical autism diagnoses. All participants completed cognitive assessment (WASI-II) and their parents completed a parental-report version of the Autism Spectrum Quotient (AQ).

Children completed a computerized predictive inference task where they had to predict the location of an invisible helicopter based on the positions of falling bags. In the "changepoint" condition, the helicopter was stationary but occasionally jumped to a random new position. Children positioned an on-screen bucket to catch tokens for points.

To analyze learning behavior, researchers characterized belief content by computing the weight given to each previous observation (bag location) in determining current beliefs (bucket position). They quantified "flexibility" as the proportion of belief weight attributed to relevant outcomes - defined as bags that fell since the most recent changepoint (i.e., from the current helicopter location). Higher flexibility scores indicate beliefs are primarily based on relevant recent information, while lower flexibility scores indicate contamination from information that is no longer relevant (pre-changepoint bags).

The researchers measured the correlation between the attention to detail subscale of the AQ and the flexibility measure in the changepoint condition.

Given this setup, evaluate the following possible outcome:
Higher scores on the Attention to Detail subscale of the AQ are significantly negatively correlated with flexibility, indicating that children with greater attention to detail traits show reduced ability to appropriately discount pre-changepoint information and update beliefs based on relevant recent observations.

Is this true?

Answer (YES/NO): NO